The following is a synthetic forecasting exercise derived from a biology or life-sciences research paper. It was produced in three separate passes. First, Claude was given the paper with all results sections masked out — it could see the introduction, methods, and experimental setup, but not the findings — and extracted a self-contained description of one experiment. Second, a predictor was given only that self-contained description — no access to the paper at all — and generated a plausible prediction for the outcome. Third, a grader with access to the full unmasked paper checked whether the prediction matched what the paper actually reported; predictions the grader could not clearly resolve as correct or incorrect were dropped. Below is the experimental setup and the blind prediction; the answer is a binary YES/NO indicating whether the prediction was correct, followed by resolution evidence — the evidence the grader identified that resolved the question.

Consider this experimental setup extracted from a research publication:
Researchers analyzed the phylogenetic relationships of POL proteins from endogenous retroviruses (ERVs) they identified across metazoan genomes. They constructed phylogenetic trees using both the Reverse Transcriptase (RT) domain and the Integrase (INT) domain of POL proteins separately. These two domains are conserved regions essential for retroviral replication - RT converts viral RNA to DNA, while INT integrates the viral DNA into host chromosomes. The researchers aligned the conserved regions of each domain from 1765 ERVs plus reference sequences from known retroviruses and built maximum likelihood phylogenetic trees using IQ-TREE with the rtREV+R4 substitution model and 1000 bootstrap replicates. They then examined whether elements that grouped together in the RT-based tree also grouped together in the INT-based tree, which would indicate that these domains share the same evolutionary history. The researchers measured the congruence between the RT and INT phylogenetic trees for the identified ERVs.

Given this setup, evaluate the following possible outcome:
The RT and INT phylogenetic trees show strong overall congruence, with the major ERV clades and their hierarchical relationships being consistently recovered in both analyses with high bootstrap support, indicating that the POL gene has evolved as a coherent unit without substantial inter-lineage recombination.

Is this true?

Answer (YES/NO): YES